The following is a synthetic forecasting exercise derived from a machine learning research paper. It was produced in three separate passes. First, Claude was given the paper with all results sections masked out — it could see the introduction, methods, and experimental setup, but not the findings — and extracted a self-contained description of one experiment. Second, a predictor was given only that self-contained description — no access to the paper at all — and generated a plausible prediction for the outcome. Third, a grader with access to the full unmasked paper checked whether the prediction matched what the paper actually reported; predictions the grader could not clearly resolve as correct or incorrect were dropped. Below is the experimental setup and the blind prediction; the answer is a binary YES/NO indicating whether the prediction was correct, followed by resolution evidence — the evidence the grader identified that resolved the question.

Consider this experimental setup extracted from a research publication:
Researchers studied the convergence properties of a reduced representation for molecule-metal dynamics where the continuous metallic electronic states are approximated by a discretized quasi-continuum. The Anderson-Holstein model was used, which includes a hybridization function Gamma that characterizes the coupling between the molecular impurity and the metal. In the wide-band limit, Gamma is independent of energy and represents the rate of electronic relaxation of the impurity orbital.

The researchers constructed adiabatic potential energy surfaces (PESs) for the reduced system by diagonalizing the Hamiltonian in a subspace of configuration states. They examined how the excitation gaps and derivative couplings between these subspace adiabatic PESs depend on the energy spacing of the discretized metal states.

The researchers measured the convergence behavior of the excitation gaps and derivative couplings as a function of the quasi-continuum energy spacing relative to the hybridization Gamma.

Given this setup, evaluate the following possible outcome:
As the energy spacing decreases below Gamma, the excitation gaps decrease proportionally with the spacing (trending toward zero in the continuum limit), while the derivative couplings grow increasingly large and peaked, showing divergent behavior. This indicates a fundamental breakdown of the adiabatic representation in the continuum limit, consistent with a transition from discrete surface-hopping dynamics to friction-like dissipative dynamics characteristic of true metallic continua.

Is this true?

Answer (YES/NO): NO